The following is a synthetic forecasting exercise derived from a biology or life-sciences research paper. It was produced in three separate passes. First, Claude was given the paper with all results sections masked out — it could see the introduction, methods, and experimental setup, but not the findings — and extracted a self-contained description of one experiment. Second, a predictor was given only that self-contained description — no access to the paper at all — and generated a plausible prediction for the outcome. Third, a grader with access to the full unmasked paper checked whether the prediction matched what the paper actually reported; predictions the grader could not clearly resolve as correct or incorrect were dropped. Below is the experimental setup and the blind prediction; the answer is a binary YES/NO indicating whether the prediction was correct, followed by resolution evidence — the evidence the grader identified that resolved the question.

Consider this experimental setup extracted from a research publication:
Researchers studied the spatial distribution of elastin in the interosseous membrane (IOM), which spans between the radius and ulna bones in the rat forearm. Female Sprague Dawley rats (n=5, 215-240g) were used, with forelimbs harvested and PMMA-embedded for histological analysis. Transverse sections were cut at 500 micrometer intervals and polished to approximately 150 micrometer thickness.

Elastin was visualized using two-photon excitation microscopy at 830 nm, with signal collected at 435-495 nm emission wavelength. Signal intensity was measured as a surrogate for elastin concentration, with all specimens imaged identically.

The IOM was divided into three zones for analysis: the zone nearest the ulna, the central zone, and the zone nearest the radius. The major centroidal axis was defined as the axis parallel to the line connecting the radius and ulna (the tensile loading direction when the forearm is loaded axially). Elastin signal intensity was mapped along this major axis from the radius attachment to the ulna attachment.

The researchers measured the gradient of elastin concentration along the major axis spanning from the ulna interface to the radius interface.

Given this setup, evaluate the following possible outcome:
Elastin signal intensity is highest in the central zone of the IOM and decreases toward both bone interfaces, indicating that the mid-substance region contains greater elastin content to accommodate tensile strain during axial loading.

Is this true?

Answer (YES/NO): NO